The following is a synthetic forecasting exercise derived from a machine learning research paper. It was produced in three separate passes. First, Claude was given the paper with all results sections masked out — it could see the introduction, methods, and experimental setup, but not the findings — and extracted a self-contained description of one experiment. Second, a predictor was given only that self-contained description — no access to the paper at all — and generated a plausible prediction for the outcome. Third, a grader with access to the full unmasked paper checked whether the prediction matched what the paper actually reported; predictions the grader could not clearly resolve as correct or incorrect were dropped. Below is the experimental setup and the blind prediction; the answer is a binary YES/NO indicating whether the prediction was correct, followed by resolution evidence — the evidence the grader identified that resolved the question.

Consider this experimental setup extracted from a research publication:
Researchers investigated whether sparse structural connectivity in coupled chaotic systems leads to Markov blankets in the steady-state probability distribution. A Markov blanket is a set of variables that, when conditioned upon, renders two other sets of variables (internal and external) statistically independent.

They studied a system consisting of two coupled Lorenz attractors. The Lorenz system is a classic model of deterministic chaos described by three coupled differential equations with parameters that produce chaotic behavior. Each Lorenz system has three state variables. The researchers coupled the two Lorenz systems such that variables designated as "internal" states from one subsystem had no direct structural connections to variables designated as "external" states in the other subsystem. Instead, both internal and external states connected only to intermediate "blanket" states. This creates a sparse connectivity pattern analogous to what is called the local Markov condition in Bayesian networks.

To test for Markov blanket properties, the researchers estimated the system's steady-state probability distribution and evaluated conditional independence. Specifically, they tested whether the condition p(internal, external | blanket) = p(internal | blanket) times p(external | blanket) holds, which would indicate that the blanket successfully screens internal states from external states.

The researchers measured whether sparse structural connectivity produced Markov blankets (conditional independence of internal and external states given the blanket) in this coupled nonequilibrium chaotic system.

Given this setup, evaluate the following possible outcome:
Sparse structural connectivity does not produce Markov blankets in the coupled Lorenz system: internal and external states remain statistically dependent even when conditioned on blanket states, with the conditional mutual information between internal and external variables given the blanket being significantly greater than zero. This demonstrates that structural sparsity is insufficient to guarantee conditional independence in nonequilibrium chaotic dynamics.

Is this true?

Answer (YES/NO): YES